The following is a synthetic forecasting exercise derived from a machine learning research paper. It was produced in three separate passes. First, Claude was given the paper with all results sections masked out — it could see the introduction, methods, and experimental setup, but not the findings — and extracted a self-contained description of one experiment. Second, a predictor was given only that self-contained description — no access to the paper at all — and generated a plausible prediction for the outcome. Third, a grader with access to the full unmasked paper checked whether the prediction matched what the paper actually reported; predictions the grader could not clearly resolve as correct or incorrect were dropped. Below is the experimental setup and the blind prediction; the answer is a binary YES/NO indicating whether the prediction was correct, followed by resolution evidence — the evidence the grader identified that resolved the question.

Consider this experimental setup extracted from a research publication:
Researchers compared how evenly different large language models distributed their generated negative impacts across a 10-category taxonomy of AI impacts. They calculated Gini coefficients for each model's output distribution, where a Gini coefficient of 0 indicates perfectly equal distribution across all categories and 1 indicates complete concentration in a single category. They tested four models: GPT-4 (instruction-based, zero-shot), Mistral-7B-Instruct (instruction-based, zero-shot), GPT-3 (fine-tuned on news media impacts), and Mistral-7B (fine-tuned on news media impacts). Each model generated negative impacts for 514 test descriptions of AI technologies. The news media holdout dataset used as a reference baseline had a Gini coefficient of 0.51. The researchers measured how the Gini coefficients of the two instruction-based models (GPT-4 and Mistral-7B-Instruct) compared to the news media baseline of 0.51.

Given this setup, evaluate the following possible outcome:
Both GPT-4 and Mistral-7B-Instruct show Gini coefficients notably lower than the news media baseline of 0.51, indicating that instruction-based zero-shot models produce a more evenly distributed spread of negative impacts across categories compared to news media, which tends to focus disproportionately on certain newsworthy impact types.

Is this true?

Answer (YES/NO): NO